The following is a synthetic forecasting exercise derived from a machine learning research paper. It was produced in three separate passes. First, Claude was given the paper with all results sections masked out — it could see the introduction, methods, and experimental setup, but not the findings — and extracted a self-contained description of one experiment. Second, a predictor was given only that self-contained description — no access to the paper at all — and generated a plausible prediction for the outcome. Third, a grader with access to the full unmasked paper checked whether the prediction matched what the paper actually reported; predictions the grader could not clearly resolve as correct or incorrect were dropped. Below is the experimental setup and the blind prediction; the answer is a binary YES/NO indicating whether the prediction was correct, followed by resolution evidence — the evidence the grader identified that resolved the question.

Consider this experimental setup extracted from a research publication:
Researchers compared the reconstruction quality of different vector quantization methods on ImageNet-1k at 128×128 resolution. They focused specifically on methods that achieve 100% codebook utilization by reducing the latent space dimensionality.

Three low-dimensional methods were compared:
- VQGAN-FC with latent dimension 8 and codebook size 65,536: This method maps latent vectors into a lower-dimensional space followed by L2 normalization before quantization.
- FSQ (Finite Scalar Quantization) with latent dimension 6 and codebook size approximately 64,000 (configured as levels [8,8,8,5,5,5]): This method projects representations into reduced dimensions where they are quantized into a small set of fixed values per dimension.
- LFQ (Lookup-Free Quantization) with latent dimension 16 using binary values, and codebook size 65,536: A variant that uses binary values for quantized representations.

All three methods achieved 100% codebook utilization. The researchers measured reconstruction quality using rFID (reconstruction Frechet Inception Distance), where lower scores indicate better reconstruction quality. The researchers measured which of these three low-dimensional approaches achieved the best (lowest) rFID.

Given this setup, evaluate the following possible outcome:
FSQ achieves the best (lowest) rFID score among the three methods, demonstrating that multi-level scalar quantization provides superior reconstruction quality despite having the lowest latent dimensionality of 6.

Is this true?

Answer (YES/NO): NO